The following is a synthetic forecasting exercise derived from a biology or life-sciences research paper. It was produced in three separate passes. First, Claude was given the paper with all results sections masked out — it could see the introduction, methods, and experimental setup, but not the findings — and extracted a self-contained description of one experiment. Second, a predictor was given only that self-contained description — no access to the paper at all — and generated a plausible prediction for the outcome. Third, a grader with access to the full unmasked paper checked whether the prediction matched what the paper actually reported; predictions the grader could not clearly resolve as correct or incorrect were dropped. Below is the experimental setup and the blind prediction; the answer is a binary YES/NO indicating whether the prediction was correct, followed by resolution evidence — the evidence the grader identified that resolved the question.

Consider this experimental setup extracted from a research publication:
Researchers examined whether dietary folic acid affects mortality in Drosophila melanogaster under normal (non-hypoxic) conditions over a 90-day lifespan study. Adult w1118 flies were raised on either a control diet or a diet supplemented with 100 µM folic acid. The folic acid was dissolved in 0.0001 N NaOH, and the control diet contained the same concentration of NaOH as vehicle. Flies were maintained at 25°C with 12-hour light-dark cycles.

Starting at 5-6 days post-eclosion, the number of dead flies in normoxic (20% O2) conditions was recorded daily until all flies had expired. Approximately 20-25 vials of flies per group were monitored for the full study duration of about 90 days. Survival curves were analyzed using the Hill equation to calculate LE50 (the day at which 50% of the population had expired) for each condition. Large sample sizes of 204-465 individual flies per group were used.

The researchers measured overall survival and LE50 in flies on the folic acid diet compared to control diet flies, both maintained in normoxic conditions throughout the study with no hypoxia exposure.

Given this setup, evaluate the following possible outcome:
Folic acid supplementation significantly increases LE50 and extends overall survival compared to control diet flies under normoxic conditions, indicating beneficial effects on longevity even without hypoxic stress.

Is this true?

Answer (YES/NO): NO